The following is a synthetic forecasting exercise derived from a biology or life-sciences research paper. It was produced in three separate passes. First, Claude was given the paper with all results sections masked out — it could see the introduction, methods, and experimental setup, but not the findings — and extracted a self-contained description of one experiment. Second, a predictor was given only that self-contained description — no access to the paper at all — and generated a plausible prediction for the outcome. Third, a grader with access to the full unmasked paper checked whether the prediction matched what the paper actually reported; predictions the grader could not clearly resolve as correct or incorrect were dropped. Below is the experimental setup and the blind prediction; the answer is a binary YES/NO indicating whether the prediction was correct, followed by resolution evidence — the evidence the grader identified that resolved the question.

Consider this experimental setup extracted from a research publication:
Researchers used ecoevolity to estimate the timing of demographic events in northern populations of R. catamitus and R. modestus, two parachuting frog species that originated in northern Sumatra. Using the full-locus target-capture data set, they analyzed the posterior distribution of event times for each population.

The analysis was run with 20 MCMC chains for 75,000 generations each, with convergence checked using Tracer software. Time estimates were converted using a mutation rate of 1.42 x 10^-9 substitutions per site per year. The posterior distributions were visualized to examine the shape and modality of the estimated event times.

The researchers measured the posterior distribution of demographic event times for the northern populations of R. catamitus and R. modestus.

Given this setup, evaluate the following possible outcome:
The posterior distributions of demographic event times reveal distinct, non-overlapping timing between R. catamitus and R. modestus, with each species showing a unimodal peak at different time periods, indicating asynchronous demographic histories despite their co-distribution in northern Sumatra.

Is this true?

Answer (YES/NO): NO